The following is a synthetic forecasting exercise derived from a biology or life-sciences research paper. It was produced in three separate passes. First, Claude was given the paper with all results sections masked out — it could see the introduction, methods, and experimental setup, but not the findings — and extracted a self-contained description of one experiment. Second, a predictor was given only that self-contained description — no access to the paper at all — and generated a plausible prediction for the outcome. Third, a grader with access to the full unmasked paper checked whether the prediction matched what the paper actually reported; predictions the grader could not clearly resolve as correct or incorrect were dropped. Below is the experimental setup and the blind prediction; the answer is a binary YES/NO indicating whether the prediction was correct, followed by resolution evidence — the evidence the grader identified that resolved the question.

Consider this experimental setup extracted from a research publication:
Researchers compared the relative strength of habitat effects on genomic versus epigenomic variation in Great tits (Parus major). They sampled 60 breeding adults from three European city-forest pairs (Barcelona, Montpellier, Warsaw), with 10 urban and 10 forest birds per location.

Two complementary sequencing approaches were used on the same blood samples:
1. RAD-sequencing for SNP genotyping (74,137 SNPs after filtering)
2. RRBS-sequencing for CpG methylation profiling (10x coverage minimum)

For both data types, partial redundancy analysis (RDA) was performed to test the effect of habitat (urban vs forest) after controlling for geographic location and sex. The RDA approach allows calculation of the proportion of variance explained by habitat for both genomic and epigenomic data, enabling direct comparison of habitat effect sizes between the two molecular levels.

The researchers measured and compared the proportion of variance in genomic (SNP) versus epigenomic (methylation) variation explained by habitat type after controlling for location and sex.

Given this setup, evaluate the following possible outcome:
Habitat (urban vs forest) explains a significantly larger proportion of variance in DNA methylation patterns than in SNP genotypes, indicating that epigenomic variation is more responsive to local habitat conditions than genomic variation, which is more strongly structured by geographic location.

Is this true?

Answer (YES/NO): NO